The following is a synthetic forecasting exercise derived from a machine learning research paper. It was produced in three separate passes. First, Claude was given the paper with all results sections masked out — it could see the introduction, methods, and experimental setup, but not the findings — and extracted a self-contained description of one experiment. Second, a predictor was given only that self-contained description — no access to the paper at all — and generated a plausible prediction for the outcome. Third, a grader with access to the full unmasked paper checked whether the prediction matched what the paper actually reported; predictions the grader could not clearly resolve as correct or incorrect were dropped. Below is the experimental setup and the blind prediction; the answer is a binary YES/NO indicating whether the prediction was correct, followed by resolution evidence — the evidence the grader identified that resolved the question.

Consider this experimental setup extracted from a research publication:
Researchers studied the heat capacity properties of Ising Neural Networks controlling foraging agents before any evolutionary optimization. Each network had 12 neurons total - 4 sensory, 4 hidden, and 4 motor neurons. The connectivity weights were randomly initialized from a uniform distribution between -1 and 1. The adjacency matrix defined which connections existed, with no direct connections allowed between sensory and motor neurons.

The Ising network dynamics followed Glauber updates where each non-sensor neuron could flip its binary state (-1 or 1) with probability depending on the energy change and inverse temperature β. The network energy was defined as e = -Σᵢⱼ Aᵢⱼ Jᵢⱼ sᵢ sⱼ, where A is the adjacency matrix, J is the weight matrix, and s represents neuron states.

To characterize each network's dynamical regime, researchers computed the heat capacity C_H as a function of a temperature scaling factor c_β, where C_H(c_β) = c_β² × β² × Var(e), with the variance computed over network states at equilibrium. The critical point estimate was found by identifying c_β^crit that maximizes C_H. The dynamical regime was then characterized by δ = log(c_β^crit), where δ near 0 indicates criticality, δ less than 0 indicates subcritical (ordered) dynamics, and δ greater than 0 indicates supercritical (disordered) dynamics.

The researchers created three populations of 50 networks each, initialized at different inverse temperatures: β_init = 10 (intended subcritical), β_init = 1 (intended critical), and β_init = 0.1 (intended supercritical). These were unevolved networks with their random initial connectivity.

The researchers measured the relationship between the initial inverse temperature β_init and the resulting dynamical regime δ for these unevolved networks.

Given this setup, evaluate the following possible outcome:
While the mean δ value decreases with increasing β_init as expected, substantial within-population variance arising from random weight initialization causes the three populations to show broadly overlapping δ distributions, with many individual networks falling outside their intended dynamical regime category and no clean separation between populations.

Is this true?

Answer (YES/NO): NO